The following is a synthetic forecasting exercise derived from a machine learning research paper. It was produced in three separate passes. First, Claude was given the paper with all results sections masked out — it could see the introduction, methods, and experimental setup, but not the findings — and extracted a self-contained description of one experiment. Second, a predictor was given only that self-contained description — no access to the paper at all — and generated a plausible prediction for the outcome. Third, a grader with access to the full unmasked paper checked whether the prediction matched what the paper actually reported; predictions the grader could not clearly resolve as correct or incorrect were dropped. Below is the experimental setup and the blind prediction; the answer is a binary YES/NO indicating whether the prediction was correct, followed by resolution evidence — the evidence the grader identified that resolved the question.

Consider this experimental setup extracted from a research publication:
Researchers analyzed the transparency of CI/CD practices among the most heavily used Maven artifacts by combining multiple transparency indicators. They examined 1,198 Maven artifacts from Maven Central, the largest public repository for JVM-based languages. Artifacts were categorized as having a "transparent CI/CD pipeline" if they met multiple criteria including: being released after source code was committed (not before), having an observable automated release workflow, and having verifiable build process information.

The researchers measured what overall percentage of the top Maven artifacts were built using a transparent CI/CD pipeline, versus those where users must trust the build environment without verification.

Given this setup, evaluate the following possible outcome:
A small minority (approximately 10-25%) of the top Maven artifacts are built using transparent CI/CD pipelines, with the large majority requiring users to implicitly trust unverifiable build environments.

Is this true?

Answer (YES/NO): YES